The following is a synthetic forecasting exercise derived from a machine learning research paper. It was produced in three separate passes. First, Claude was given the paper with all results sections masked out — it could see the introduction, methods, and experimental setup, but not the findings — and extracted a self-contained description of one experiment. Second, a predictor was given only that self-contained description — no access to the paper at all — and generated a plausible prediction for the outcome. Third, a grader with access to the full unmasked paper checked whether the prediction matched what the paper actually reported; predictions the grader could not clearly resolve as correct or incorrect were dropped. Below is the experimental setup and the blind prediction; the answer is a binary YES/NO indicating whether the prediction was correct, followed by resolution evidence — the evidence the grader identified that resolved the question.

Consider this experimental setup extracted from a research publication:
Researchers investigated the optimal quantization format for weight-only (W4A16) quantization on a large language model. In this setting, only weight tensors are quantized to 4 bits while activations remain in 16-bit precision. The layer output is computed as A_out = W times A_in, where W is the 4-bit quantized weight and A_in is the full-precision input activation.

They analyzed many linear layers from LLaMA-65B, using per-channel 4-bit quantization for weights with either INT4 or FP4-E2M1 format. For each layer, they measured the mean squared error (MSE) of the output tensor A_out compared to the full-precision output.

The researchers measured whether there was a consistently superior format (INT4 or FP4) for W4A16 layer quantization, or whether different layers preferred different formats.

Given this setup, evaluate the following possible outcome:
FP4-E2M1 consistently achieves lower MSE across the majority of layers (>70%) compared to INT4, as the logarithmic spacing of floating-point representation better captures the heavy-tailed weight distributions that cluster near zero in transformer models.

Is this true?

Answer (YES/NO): NO